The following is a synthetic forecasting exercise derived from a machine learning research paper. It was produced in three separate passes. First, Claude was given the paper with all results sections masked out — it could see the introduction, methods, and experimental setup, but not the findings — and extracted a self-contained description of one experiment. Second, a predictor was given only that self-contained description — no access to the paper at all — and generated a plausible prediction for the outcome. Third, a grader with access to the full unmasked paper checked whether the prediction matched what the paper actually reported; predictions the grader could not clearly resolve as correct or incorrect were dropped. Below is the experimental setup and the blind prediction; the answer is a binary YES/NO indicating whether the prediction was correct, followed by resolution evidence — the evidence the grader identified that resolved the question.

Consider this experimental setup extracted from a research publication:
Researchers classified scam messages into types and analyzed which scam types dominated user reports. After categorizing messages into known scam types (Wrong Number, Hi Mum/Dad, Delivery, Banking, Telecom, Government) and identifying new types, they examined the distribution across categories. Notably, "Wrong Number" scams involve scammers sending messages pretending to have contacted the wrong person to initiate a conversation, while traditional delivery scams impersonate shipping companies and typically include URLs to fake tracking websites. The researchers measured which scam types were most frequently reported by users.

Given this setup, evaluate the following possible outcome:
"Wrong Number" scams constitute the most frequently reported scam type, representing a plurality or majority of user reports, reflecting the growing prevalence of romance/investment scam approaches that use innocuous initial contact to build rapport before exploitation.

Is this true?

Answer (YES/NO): YES